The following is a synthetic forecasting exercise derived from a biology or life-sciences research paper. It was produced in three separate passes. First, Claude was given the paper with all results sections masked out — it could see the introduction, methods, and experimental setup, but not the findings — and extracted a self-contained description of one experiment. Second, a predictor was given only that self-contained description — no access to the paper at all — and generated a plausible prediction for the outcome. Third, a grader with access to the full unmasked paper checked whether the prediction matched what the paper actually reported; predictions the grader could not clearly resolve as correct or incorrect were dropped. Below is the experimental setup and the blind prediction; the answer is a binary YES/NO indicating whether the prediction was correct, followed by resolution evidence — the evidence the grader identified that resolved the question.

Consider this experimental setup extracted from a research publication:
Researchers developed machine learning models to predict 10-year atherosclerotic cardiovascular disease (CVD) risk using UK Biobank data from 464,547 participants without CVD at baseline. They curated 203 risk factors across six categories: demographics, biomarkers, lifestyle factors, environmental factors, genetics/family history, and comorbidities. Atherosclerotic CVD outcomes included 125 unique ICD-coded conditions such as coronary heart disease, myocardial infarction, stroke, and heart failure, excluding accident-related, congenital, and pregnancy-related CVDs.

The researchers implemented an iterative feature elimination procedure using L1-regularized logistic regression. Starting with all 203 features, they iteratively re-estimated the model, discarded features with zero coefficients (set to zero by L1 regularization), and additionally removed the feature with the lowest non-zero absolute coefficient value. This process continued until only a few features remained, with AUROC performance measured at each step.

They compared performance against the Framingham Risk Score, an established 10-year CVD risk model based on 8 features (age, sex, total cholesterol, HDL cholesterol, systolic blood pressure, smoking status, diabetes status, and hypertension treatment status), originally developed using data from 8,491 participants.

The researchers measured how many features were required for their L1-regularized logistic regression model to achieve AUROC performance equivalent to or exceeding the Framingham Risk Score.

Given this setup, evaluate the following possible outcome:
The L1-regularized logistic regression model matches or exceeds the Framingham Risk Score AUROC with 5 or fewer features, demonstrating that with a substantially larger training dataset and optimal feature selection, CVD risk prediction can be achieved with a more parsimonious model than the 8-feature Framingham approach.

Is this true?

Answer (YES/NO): YES